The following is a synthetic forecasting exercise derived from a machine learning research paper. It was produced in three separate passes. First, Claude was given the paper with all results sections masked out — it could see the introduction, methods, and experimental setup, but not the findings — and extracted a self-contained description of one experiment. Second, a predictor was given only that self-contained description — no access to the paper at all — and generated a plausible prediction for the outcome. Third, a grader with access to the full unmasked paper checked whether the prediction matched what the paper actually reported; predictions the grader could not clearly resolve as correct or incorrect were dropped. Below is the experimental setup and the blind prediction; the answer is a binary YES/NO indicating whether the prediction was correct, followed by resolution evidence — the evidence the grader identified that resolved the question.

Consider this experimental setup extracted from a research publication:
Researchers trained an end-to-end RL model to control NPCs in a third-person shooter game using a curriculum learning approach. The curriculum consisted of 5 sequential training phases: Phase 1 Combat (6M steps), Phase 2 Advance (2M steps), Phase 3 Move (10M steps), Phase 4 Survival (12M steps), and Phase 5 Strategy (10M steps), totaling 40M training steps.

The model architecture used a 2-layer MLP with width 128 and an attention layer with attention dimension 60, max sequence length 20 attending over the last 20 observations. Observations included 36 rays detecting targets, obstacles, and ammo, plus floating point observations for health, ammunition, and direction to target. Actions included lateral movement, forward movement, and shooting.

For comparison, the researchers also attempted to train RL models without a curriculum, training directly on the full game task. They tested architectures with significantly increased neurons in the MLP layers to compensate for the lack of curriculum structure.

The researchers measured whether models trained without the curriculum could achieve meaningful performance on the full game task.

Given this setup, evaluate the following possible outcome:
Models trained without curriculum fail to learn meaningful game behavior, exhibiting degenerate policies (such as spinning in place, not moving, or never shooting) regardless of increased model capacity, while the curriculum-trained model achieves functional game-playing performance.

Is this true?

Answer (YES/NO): NO